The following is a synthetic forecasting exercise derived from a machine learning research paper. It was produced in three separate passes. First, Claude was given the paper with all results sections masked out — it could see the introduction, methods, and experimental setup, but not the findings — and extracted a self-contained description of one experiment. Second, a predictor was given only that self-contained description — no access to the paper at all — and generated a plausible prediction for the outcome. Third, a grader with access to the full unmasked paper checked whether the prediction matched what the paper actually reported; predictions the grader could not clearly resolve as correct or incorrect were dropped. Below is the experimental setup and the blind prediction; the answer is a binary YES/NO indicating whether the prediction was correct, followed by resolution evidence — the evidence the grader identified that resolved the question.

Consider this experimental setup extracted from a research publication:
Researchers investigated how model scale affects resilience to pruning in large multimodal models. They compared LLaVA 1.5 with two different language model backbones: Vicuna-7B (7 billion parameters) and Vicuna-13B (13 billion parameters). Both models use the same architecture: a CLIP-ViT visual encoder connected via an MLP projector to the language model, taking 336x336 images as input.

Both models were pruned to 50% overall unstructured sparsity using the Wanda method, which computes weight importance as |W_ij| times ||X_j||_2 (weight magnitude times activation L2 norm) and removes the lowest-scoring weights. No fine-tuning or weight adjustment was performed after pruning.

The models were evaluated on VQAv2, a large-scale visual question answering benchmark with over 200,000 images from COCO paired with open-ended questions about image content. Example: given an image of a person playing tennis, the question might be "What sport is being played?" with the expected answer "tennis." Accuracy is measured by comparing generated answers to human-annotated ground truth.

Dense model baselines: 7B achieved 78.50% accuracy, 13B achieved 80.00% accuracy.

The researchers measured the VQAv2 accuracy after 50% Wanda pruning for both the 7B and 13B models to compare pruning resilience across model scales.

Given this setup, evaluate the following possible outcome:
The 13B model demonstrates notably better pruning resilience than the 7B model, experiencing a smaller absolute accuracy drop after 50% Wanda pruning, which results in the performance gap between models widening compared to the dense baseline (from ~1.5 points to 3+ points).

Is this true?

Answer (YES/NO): NO